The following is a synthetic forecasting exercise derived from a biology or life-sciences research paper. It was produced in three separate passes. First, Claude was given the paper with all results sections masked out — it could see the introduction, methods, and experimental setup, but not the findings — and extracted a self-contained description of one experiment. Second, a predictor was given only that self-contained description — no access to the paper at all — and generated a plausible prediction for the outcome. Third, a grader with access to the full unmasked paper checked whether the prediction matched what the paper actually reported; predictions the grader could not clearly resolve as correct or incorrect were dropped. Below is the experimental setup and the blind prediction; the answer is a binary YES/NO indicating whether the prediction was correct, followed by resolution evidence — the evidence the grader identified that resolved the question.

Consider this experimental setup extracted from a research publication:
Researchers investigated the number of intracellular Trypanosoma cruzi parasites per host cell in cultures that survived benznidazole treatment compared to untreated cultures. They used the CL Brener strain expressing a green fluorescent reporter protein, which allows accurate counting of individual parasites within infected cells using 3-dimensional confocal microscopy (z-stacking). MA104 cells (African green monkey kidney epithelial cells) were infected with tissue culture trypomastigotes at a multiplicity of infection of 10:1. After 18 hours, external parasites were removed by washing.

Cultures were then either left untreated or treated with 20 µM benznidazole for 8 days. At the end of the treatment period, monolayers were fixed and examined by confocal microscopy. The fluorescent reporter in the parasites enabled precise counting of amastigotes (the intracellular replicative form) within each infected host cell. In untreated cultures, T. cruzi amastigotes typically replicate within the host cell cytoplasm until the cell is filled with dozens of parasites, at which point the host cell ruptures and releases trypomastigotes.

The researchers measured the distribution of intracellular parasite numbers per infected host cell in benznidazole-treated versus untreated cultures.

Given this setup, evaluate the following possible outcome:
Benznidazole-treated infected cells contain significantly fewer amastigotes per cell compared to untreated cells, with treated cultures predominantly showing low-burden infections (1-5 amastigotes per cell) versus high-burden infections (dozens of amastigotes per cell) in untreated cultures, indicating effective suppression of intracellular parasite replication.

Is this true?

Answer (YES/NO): YES